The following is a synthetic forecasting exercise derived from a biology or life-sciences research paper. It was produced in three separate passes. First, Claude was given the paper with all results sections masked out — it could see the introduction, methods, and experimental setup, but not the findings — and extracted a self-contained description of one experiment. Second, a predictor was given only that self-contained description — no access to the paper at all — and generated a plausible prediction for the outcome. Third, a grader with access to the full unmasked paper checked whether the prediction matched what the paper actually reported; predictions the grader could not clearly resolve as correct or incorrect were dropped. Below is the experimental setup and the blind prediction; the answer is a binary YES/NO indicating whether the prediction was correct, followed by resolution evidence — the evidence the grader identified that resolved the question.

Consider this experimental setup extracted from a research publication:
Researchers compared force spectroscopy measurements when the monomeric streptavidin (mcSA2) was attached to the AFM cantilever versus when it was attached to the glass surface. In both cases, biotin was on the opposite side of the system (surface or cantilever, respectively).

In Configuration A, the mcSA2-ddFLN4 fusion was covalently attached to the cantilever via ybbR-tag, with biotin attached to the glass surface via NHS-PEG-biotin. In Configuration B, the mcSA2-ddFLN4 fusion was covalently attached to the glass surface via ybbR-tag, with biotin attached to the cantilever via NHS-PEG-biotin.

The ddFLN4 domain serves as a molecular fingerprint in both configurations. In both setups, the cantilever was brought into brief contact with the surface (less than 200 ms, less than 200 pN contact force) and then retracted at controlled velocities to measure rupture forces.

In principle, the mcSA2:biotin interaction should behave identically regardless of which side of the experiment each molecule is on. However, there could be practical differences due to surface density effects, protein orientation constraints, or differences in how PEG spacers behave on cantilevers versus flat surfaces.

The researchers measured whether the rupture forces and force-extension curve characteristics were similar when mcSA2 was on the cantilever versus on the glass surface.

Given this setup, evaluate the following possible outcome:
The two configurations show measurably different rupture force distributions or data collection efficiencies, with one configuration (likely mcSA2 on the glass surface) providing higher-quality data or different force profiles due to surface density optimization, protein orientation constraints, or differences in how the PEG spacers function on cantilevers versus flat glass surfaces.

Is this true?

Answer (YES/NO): NO